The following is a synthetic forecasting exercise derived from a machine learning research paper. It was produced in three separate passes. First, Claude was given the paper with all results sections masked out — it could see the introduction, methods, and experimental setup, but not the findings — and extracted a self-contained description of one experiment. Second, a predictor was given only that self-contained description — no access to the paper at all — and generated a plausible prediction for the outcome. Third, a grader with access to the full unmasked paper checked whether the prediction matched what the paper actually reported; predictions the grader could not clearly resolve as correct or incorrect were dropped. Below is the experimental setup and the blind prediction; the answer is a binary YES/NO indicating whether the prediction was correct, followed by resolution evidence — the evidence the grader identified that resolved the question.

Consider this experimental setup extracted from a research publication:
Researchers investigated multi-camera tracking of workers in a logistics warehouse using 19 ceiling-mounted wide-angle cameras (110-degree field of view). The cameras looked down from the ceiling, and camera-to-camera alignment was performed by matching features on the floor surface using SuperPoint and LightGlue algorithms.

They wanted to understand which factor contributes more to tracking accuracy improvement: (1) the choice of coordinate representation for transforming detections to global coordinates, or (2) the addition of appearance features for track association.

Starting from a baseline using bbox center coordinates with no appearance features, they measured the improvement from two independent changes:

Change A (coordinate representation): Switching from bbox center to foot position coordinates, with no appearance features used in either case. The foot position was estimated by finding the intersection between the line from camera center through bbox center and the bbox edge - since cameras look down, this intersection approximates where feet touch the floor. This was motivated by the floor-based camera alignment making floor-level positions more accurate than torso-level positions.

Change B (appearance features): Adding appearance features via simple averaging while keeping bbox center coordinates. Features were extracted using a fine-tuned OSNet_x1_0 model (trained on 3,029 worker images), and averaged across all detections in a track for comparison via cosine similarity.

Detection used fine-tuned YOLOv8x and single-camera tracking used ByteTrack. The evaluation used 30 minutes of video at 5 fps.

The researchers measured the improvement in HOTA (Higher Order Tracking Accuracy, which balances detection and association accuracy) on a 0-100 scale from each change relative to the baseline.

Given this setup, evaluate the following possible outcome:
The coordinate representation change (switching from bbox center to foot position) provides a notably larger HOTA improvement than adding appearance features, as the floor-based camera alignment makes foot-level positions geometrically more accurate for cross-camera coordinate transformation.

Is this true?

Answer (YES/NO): NO